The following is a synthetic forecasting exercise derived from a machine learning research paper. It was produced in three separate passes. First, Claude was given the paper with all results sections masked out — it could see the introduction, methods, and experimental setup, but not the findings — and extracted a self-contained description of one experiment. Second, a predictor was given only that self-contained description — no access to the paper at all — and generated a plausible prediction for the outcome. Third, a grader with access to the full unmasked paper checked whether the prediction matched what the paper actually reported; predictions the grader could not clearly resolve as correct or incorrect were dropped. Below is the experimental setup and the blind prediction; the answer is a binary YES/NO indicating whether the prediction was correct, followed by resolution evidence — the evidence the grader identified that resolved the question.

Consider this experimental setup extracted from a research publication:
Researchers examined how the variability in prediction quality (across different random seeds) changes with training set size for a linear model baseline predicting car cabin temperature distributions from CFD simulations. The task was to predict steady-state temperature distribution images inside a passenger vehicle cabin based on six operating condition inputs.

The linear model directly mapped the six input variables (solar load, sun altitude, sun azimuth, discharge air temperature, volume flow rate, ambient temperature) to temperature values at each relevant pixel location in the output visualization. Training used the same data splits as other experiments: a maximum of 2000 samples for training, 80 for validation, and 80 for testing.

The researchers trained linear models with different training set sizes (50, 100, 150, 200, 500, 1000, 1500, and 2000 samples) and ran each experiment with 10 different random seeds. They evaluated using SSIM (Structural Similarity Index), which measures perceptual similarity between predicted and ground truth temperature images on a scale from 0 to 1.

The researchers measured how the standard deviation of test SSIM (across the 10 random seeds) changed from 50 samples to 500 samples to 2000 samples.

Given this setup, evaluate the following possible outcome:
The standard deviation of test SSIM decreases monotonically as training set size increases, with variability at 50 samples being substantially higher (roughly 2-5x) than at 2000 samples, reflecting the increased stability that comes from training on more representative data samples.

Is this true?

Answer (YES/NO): NO